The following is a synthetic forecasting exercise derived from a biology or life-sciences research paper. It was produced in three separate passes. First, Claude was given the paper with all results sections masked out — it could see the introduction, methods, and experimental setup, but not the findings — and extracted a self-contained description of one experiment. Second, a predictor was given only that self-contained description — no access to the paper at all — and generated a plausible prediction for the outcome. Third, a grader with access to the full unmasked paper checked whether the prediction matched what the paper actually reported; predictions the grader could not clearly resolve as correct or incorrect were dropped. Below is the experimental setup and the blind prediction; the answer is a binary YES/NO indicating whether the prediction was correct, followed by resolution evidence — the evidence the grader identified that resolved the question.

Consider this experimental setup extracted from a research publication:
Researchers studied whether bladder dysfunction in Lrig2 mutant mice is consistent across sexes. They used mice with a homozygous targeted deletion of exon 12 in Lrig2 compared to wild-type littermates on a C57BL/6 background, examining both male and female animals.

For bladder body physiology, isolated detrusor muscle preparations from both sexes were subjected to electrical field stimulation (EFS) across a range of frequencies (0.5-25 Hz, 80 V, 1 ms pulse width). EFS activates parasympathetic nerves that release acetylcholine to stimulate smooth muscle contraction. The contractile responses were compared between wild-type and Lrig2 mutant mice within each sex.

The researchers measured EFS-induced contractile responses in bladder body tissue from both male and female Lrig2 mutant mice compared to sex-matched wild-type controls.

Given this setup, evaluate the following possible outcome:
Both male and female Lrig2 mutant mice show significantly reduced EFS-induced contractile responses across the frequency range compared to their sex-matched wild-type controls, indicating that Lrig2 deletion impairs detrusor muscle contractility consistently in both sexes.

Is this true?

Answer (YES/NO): NO